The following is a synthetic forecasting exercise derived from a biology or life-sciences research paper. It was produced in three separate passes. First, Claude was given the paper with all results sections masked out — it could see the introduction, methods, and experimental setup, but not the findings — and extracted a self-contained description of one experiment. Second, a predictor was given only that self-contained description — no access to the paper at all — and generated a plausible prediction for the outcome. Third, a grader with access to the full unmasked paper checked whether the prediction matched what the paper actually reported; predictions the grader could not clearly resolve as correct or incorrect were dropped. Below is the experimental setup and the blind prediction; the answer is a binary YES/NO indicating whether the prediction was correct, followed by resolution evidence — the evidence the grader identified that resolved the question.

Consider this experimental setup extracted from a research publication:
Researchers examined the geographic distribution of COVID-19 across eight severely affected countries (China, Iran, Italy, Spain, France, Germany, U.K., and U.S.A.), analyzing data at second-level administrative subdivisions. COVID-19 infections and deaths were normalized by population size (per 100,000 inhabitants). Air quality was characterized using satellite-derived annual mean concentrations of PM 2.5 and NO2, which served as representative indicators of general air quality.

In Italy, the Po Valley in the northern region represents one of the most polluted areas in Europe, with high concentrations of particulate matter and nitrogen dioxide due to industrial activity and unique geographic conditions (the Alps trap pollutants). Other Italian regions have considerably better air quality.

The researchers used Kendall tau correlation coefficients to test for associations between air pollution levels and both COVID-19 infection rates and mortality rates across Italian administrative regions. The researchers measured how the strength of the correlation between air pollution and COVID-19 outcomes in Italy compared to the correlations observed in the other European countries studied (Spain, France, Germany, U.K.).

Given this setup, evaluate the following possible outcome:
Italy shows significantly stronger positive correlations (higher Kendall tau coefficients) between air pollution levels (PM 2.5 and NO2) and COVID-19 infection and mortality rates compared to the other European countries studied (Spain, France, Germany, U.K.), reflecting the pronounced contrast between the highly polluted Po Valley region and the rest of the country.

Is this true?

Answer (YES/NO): YES